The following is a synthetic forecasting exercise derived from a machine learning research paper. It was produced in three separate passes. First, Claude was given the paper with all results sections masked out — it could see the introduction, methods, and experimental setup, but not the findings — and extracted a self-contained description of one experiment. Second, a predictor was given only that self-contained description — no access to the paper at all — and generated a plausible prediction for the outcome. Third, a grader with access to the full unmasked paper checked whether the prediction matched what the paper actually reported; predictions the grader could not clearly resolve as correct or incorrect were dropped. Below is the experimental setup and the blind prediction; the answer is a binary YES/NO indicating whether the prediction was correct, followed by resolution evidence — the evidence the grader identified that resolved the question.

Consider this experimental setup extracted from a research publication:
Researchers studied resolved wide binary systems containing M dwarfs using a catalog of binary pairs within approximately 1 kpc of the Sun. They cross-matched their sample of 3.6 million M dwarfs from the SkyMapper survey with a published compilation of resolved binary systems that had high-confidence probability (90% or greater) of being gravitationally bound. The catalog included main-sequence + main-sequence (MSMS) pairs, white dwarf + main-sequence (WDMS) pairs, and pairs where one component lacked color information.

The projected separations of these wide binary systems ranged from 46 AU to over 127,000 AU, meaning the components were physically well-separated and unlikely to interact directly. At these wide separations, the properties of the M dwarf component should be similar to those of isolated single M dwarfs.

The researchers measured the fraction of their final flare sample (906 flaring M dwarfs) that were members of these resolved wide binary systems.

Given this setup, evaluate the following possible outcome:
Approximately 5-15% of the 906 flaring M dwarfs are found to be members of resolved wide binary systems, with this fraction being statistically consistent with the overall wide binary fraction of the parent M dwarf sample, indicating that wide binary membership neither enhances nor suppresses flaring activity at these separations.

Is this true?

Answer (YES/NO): NO